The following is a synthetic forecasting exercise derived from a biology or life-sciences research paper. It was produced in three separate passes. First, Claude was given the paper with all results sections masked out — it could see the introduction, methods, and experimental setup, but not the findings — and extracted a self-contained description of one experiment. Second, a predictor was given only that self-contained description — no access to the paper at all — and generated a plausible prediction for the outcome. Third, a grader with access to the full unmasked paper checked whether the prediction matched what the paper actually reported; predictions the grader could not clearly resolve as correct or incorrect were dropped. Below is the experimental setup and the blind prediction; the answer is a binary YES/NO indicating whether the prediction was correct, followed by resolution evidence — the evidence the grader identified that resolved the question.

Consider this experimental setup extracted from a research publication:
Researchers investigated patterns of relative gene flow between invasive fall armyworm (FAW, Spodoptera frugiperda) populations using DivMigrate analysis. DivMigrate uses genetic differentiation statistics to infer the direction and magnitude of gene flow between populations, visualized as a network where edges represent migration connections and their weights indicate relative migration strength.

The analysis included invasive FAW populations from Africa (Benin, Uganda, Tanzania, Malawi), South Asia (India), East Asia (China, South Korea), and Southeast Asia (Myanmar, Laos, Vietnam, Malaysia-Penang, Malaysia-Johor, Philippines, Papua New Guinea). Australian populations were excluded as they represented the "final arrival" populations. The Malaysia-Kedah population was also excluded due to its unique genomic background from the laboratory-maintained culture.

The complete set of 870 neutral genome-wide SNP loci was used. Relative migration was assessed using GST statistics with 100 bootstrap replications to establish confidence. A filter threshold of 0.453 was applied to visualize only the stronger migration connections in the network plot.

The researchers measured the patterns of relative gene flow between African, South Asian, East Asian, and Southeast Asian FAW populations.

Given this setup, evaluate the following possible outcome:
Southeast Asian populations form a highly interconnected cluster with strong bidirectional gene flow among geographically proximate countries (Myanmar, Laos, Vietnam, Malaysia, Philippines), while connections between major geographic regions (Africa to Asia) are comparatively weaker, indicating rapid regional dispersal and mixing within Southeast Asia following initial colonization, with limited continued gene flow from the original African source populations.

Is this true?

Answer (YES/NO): NO